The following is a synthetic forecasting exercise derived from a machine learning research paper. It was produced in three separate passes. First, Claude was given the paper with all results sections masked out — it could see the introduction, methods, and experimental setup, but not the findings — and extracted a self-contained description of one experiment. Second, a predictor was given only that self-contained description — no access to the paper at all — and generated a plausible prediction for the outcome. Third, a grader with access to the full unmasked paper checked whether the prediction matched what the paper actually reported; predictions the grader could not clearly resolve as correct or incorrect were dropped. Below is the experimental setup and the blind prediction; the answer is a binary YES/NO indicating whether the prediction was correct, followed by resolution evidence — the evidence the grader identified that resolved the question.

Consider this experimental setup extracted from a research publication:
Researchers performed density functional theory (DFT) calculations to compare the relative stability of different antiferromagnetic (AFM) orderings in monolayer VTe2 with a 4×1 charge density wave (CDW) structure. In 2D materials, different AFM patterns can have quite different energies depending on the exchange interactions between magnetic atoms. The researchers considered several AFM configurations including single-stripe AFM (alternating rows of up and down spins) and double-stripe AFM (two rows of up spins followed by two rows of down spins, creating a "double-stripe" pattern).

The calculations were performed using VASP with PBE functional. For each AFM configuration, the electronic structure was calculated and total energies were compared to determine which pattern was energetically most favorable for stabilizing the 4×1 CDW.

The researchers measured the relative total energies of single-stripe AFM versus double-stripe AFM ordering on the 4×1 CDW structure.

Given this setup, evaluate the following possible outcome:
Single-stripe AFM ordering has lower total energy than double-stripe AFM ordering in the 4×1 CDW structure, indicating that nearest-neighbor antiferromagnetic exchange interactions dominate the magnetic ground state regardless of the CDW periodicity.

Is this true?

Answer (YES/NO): NO